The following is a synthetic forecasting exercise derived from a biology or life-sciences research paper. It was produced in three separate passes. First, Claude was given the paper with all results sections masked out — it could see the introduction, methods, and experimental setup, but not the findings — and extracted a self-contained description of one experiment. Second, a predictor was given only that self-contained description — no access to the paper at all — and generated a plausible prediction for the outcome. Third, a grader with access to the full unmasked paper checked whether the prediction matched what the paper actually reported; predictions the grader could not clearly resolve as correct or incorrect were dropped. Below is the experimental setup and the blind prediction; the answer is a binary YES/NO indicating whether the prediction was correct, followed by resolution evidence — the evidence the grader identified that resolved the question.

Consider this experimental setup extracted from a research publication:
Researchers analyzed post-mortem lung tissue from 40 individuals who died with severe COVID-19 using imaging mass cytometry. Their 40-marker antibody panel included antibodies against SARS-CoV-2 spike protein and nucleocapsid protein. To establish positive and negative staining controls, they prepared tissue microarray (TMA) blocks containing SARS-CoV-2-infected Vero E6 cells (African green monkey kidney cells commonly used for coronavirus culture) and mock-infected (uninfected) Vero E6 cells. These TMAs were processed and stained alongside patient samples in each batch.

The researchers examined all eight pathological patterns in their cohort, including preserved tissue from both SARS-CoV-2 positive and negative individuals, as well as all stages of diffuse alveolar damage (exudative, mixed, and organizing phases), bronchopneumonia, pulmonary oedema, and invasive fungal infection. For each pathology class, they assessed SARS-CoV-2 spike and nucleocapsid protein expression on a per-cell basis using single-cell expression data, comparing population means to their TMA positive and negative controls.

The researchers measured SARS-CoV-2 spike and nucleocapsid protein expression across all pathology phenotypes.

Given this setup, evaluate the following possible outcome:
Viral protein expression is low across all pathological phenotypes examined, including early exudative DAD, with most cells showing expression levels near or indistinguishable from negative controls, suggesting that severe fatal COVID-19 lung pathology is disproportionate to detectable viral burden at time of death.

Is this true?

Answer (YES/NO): YES